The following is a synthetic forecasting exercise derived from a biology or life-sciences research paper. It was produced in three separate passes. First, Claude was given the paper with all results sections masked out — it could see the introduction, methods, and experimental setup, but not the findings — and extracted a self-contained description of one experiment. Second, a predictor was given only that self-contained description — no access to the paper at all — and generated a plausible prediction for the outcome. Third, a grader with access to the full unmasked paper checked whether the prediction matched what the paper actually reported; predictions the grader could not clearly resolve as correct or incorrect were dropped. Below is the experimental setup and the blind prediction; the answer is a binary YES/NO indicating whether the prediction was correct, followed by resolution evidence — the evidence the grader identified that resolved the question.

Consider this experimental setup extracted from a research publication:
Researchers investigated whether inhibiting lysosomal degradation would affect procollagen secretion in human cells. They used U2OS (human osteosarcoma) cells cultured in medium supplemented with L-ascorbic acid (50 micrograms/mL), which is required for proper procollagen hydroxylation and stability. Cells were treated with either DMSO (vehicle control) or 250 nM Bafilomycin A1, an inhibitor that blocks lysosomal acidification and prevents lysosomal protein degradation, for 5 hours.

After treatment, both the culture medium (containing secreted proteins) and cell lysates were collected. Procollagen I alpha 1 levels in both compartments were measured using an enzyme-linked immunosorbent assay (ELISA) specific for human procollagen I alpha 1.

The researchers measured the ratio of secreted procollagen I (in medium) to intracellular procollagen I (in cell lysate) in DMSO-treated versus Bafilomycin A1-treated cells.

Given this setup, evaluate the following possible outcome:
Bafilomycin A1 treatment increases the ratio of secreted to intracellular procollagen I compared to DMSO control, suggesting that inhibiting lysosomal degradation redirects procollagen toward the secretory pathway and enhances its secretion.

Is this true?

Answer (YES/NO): NO